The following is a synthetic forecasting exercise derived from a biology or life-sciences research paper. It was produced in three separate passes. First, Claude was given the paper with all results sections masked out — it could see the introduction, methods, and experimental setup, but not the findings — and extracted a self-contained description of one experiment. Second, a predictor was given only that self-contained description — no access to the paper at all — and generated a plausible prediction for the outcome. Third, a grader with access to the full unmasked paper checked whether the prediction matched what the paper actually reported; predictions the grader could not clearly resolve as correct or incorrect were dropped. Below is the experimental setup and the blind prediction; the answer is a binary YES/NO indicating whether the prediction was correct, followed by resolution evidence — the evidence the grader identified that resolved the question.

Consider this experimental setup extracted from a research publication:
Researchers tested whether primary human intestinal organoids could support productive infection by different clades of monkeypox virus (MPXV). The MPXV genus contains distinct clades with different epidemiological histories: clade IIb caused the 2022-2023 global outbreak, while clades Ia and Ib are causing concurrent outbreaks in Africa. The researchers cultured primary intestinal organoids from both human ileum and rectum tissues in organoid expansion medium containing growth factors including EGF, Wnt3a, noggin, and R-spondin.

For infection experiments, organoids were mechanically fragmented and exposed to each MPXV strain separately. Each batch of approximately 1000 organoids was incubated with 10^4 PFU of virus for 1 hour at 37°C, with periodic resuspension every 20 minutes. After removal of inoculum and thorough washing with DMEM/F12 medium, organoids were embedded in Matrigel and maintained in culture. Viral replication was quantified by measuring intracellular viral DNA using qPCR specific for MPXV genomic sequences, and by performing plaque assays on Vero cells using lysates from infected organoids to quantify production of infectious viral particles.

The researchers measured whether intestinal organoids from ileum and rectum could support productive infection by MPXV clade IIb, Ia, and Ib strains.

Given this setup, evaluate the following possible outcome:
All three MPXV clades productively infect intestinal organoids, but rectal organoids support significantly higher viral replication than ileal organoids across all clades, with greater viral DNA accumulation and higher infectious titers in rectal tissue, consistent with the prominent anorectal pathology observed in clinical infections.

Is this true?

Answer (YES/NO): NO